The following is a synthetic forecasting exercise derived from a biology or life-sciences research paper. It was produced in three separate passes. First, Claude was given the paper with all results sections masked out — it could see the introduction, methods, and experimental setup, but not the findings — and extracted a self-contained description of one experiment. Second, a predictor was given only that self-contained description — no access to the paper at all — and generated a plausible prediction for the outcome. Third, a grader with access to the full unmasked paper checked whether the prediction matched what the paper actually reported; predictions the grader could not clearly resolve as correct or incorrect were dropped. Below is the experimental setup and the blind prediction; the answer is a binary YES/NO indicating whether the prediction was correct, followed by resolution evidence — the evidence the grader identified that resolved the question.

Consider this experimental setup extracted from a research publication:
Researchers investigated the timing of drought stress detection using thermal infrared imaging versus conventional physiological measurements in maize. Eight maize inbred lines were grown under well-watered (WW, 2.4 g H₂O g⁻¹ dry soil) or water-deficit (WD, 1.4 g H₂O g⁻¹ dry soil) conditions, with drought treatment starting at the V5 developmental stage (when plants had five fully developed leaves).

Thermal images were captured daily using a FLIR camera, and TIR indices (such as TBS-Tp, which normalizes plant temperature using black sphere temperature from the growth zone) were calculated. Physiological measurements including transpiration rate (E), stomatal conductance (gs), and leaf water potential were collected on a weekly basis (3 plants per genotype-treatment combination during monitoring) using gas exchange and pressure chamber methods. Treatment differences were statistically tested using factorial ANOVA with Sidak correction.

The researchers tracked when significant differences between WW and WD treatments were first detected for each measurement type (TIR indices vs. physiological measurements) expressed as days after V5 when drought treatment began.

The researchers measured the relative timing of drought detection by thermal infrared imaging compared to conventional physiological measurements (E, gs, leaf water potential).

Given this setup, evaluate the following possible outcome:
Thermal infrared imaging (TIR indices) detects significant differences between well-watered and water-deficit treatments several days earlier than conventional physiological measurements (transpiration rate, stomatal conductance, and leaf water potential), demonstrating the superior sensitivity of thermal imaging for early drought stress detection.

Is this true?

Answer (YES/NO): YES